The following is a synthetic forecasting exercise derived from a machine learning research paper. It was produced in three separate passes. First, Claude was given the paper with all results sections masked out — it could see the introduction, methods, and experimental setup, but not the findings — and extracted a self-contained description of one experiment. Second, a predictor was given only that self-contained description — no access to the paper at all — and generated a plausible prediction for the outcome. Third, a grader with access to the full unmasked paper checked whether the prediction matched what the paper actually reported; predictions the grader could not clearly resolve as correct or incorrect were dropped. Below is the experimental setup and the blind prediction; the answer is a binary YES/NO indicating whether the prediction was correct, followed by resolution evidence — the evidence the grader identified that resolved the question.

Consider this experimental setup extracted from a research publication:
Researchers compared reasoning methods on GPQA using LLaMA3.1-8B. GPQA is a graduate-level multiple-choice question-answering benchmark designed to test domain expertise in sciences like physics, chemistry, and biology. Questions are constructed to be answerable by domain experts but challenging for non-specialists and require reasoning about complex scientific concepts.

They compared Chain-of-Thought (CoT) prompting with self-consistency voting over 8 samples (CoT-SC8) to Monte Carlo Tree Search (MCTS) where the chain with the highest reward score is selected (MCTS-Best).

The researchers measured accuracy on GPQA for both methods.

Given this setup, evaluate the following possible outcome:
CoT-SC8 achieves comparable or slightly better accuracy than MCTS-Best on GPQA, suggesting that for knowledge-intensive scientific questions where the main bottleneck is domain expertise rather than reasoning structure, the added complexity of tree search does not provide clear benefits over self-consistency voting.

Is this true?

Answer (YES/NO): NO